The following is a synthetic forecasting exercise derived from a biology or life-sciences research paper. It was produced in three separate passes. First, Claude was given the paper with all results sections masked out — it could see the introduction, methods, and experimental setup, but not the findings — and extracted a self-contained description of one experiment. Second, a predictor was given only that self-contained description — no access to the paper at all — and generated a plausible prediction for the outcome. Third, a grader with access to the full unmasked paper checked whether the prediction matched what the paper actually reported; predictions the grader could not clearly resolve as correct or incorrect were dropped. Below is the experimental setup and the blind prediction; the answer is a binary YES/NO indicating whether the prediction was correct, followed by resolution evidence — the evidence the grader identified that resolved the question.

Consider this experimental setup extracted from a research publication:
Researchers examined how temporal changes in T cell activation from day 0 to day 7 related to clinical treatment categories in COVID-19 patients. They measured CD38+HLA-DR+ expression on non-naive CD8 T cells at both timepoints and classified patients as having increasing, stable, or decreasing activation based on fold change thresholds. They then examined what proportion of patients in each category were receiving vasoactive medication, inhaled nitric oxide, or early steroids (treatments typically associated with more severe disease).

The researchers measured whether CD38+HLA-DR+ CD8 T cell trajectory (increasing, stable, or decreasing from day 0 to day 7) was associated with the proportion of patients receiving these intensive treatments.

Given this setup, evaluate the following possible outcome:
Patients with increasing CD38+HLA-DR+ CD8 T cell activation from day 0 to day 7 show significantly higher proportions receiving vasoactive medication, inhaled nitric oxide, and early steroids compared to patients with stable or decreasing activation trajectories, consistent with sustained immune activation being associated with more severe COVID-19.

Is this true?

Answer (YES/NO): NO